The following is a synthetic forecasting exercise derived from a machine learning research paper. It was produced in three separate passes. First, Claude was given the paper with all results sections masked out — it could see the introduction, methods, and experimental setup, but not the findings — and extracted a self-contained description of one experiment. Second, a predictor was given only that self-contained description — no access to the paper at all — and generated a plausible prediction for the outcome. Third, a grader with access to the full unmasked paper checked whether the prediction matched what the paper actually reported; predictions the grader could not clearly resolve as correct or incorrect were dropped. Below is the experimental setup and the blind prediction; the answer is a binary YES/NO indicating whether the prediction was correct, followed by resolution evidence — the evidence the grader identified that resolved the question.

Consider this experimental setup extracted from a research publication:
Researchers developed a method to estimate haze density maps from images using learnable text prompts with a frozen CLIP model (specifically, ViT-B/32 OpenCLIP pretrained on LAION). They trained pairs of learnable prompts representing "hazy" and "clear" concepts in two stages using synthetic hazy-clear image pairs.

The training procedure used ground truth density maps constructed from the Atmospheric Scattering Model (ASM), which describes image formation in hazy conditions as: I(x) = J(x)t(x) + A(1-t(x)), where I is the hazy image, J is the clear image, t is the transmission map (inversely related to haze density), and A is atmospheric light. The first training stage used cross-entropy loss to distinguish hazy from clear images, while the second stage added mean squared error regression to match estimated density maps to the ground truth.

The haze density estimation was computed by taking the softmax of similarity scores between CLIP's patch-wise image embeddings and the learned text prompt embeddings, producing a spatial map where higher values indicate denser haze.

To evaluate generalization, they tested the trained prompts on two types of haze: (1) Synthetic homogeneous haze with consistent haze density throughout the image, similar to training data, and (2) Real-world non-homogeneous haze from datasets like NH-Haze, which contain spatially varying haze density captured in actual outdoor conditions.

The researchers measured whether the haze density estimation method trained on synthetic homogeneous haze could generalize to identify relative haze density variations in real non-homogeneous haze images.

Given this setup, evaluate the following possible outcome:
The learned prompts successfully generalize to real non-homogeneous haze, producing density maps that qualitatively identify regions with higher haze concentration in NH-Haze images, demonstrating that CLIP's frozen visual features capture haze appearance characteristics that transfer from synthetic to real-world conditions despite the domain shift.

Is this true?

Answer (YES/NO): YES